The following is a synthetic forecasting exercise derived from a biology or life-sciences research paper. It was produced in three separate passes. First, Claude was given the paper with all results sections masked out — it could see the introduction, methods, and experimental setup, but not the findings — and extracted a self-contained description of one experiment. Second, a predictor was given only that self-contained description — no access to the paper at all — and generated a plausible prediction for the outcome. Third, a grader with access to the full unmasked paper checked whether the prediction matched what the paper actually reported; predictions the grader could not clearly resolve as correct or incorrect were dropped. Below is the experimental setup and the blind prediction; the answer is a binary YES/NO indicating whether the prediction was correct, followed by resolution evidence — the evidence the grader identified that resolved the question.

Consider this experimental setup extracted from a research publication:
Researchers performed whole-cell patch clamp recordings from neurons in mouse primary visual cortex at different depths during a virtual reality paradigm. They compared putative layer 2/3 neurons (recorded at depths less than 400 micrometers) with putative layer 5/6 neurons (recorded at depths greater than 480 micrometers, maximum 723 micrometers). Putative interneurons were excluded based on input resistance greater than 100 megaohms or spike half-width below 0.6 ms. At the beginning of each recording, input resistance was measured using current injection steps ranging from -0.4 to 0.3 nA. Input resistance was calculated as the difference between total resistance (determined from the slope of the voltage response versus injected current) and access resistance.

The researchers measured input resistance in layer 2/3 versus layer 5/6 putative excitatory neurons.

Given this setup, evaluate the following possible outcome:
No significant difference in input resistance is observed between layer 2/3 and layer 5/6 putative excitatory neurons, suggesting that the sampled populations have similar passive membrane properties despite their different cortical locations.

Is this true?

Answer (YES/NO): NO